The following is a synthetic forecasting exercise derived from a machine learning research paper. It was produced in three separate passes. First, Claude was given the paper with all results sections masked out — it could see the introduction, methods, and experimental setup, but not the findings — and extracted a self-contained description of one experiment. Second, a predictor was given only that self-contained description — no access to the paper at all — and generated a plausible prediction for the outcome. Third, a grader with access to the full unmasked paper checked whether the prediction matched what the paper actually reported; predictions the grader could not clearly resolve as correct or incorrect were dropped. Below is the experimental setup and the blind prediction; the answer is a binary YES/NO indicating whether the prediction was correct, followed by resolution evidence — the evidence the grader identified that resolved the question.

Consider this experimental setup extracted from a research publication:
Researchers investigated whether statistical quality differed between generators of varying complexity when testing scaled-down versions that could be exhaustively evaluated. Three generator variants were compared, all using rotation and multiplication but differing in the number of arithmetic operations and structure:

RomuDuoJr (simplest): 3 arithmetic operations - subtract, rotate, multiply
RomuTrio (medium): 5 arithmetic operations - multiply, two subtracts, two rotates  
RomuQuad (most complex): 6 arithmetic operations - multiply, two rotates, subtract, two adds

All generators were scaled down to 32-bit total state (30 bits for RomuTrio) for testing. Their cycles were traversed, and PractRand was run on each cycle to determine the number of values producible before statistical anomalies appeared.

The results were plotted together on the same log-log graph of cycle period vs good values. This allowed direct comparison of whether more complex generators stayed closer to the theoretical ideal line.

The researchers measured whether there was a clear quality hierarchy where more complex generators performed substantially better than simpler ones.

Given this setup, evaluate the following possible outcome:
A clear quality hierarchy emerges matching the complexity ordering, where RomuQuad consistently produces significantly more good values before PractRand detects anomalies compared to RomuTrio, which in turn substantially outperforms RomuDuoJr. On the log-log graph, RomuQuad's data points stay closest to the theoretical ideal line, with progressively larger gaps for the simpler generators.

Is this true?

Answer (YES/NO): NO